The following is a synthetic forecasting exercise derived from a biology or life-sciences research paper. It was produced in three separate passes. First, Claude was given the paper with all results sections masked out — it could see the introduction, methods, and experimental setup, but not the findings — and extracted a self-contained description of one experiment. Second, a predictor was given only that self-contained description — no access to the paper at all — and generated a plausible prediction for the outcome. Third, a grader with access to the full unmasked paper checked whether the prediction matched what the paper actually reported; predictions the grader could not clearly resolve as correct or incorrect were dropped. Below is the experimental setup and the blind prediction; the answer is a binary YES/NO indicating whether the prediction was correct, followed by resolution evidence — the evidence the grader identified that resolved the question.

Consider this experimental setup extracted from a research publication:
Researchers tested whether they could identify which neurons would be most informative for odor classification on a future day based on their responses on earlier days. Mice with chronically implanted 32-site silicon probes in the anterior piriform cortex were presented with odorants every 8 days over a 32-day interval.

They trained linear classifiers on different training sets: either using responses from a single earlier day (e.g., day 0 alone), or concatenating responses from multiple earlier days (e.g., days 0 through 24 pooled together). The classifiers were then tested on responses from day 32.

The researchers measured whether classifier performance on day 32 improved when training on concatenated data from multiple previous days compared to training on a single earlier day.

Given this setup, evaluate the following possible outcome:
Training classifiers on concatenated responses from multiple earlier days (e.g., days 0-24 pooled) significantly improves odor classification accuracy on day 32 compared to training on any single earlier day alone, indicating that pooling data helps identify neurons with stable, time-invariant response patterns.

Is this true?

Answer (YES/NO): NO